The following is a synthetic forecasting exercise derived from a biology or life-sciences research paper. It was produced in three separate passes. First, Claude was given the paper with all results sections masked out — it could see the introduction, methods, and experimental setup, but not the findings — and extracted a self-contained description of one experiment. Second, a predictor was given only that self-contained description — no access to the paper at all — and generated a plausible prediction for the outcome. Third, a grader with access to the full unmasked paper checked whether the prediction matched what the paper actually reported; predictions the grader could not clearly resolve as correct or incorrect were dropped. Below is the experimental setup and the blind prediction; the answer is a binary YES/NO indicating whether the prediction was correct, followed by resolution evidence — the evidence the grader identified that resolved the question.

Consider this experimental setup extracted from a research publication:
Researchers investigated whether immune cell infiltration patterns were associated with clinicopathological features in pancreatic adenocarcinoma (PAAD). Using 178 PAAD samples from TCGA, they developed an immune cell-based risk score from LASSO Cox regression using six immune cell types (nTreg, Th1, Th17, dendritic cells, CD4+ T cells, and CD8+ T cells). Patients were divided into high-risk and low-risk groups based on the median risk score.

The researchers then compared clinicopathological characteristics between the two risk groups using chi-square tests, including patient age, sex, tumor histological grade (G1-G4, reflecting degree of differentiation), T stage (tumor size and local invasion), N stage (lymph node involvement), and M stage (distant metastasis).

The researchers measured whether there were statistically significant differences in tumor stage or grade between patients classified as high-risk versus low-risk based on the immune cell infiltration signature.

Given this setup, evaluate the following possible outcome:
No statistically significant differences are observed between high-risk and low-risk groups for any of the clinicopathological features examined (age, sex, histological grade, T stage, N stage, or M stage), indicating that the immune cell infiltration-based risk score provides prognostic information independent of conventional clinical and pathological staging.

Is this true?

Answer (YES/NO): NO